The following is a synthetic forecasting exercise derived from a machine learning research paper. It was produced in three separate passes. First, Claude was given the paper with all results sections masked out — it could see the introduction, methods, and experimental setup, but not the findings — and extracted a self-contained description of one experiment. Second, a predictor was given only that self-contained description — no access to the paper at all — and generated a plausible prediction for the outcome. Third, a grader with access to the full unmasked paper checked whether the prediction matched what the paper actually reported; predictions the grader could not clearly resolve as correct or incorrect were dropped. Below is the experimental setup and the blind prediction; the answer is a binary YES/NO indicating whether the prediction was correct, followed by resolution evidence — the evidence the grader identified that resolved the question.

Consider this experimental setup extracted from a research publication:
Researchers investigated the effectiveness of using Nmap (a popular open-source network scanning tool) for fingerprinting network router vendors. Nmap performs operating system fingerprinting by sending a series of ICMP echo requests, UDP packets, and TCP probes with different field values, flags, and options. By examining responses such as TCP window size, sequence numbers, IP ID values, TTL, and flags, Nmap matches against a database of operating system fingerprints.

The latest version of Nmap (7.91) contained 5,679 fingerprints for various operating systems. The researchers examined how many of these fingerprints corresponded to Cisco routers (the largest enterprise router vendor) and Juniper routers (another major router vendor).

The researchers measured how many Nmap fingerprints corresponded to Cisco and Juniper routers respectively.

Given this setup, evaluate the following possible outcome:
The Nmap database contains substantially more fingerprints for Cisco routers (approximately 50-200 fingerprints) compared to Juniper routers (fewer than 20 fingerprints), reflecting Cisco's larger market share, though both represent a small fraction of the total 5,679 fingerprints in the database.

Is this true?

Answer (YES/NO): NO